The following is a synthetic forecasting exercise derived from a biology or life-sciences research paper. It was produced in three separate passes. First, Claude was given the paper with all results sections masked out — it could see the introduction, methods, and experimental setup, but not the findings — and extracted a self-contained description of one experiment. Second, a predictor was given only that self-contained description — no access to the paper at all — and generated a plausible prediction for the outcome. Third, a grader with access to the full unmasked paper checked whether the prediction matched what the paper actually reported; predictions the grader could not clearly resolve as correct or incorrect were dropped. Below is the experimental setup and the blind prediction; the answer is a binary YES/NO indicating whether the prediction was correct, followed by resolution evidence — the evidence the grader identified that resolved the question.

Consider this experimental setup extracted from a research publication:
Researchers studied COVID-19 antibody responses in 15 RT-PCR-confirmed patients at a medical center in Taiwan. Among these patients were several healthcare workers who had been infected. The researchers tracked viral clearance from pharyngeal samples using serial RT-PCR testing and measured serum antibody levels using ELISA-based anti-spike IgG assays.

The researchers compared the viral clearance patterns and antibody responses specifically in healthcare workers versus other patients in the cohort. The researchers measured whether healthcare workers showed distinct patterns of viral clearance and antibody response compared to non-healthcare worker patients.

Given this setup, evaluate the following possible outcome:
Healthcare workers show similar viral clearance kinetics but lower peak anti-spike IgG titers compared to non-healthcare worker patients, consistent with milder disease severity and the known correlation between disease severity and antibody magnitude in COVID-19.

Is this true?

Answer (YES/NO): NO